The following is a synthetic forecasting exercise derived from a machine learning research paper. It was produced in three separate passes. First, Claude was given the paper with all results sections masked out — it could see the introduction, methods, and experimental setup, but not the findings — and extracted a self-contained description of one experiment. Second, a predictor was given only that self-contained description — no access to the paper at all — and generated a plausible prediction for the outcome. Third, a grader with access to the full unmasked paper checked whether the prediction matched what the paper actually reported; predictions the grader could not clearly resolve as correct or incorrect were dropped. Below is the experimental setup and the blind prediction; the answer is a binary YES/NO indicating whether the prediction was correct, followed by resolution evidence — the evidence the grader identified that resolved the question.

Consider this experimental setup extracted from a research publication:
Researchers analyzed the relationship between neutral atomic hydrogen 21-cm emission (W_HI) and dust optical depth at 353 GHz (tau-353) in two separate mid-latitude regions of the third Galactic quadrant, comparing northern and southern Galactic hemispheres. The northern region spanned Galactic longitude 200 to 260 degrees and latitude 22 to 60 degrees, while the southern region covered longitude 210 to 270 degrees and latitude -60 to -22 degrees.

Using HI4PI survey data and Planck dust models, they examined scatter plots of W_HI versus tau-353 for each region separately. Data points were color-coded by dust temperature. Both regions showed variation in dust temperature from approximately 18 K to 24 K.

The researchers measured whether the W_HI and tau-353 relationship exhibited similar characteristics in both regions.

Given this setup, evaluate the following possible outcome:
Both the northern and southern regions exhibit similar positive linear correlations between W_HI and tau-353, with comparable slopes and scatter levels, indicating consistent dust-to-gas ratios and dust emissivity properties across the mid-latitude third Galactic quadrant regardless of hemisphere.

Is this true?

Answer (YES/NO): NO